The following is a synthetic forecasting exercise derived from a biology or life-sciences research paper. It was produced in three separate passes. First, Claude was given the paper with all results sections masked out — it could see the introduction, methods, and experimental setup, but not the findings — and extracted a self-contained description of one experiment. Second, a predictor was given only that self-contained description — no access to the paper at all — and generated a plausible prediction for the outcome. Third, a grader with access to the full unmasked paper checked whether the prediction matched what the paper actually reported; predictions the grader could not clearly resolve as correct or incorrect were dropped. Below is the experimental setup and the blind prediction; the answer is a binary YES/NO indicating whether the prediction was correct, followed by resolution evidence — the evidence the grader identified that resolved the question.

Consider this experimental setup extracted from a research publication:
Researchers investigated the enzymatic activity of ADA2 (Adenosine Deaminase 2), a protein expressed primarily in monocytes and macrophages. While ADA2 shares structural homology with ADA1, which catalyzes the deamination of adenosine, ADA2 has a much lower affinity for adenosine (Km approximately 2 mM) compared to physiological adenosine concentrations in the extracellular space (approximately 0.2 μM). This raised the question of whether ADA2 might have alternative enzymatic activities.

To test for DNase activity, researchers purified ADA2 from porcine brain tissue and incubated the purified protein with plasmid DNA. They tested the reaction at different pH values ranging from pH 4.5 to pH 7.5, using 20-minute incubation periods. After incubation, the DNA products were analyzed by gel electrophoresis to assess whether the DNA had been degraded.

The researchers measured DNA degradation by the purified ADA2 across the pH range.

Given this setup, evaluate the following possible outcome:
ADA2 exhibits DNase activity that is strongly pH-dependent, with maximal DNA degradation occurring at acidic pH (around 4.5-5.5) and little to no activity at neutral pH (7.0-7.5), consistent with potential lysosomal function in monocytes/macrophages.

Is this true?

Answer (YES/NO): YES